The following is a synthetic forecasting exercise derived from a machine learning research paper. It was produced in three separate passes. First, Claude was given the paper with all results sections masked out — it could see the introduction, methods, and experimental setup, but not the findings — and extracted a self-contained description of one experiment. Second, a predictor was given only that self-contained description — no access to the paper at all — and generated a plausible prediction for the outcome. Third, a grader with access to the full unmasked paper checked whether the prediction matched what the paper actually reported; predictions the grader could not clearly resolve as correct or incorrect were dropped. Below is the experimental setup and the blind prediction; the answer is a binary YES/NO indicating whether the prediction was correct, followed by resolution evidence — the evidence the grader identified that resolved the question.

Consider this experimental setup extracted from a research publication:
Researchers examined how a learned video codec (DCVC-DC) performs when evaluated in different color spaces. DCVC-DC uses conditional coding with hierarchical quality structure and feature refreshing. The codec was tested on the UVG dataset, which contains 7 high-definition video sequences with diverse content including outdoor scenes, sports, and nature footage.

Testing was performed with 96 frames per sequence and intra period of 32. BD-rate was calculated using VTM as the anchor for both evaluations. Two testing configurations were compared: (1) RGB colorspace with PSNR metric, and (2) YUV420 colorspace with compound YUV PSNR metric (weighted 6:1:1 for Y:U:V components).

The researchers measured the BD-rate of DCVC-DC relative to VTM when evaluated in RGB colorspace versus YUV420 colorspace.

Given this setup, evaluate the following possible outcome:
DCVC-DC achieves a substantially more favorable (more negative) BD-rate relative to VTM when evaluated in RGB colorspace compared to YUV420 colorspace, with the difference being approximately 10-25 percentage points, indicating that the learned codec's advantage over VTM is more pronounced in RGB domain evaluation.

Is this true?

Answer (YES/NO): NO